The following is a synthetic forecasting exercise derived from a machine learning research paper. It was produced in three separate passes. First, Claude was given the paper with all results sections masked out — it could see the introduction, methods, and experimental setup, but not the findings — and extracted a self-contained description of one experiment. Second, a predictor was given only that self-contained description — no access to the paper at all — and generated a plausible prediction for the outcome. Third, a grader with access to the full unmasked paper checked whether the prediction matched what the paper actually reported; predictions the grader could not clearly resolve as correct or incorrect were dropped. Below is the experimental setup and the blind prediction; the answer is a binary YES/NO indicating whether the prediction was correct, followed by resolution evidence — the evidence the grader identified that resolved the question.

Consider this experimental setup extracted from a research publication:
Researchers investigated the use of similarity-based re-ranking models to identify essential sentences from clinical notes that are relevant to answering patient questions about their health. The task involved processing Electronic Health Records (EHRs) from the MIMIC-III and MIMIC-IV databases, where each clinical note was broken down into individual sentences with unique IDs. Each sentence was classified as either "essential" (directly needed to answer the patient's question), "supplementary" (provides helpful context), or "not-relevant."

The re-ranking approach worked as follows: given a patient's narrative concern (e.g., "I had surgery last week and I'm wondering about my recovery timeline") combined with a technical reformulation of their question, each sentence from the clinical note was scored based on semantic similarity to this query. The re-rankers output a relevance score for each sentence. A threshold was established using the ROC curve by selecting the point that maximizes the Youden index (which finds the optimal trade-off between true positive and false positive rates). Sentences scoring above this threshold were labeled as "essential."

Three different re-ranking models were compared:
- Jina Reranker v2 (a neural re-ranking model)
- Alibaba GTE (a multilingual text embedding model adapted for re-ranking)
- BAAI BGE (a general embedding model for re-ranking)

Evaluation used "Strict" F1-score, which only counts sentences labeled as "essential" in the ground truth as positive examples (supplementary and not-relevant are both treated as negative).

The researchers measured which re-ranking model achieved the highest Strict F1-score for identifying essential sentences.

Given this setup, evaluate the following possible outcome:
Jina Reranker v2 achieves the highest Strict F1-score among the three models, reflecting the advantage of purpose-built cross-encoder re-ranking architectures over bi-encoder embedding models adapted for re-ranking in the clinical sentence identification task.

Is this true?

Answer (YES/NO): YES